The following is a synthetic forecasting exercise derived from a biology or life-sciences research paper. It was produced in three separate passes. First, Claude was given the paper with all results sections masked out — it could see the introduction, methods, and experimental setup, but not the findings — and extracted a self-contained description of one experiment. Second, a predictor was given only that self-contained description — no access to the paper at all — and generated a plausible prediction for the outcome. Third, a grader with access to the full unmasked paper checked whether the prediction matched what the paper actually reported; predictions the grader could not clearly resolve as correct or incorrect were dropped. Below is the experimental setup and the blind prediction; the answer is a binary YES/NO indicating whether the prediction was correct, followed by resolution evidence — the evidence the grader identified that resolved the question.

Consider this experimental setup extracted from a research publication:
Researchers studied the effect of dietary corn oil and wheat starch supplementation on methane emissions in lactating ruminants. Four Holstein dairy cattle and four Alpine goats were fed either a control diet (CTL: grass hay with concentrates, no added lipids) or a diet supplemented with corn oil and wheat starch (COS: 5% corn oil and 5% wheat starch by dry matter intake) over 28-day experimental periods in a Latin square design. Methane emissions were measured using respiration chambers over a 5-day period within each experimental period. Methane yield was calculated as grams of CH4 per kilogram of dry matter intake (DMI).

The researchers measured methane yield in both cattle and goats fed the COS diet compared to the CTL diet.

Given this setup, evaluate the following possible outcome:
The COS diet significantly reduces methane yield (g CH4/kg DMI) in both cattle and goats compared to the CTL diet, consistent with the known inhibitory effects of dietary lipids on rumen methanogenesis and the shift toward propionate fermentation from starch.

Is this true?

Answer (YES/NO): YES